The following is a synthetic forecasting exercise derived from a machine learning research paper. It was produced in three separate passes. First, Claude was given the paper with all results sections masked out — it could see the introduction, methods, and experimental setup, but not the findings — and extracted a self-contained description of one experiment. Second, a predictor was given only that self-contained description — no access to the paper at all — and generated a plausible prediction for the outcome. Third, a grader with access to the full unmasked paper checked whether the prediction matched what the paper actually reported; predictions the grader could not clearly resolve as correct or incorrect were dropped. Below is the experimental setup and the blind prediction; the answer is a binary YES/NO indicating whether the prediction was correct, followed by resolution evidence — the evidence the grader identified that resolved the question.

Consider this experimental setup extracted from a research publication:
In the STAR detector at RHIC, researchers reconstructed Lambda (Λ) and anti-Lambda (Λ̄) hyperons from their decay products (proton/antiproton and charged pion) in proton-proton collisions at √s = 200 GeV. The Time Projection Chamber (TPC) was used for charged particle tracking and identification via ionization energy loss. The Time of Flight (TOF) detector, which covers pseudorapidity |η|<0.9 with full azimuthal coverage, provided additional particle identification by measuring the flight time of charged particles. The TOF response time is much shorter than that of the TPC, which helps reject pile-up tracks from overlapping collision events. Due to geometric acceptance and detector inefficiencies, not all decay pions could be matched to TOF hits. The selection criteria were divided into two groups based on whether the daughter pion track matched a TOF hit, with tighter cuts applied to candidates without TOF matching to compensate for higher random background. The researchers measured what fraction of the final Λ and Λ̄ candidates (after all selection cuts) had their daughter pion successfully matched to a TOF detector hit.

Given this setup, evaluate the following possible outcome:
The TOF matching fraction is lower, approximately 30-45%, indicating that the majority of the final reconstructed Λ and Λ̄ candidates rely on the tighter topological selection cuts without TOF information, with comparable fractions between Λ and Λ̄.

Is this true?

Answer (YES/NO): NO